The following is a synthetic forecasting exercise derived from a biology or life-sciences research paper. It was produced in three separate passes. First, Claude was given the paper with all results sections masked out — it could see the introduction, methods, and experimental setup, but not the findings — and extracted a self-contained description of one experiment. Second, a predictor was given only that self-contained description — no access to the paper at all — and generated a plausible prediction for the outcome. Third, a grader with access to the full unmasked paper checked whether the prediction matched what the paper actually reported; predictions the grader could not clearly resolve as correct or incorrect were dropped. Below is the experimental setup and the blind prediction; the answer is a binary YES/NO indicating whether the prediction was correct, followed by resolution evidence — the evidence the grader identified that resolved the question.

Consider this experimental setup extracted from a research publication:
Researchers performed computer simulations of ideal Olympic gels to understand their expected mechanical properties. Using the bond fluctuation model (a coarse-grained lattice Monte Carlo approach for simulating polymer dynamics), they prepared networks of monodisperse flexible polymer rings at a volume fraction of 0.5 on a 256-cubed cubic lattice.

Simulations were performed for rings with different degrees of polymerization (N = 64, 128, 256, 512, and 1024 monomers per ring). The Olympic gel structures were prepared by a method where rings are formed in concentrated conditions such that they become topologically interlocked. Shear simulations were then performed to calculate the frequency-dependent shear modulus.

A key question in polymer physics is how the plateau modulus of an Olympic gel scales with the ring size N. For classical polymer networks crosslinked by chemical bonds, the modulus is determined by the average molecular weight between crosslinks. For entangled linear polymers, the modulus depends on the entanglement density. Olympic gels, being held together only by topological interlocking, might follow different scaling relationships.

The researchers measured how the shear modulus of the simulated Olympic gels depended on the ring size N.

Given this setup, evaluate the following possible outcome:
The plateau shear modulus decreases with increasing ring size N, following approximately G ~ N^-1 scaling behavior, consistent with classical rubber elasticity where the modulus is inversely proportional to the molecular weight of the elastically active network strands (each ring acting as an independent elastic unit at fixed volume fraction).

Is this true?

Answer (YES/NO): NO